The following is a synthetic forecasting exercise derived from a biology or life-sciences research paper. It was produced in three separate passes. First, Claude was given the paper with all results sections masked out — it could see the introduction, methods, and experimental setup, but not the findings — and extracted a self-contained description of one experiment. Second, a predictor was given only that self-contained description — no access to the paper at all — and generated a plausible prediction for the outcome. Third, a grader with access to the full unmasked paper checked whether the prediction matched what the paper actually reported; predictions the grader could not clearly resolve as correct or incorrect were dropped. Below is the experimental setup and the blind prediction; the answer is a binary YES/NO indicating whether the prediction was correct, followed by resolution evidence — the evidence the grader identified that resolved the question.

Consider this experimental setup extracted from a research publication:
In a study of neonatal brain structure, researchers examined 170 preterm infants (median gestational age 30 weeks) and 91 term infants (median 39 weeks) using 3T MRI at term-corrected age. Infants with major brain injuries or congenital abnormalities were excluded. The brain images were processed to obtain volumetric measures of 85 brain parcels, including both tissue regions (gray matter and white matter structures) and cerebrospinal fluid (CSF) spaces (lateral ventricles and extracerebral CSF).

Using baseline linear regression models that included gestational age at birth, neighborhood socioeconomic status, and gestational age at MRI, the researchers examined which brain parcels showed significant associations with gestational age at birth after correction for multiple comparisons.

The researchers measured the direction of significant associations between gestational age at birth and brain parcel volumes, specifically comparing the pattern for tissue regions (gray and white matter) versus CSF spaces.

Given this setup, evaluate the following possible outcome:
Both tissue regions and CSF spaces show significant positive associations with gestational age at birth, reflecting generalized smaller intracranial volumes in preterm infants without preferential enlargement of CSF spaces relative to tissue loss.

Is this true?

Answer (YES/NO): NO